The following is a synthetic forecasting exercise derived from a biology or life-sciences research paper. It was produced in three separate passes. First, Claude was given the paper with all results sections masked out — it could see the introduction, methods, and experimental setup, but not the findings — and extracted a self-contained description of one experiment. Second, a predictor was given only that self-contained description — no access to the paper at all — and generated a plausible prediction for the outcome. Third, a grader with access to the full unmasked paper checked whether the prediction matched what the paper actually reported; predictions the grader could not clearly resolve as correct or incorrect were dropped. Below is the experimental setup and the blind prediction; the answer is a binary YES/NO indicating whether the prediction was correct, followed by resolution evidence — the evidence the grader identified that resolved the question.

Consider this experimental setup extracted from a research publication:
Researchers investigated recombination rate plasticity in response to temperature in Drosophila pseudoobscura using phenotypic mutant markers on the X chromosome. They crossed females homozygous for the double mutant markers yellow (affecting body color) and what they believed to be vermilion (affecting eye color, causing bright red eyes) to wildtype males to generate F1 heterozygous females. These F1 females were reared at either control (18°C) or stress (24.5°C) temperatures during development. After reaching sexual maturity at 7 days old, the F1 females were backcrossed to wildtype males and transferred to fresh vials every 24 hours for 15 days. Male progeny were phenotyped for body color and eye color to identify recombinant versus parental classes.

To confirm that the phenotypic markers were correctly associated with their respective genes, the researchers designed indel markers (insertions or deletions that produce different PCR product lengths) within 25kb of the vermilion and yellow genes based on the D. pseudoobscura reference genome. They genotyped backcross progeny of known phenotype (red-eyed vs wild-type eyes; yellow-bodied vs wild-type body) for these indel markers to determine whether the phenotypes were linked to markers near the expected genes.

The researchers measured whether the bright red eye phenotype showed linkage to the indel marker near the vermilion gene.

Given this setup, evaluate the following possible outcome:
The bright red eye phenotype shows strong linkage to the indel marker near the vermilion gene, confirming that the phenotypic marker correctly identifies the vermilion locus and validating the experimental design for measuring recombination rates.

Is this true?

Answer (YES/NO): NO